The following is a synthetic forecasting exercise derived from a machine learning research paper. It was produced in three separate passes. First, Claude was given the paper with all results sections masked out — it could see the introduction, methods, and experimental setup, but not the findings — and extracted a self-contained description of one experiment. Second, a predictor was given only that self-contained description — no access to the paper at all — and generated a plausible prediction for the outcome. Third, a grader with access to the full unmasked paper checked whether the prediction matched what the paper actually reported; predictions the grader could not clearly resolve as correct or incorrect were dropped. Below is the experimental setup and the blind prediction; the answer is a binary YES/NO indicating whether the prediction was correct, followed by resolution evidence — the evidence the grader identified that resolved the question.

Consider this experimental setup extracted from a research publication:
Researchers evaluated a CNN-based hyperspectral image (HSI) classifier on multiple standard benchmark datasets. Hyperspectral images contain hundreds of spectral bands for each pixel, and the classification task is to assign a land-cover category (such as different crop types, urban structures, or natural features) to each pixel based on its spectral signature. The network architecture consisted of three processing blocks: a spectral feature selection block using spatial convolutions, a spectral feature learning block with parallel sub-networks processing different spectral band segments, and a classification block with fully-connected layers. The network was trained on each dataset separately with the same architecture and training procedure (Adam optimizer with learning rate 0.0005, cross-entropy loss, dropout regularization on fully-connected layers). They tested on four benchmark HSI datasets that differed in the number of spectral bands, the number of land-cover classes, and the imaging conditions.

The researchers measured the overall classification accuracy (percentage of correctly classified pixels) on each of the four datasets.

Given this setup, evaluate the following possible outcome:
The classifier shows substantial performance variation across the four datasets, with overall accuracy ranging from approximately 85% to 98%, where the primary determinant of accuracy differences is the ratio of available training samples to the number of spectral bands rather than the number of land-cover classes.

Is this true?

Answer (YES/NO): NO